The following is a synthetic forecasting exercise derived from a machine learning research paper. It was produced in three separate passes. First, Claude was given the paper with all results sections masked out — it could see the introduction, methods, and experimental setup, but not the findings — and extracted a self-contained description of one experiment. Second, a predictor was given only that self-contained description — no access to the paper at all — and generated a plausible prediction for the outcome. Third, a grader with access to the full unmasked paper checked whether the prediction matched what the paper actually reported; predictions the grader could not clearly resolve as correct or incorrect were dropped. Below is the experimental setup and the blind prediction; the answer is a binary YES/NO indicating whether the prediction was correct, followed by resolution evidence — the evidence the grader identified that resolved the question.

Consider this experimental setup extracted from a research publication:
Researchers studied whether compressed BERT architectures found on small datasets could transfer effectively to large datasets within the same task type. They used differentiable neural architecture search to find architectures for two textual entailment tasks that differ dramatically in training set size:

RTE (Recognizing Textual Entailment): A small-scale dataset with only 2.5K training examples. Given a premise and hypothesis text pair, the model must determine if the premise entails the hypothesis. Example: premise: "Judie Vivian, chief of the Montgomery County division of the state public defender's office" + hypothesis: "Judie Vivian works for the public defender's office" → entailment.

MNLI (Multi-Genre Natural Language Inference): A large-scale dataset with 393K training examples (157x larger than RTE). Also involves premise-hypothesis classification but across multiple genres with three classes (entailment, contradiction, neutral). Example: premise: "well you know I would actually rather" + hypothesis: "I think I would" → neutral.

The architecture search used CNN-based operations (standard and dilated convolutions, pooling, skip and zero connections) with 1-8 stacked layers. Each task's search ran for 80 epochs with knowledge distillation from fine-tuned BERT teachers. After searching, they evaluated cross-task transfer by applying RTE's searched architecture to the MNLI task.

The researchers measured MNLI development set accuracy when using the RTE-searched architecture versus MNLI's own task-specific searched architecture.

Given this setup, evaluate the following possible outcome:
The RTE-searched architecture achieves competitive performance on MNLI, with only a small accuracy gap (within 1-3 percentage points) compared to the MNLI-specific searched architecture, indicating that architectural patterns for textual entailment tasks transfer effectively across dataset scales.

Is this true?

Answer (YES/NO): YES